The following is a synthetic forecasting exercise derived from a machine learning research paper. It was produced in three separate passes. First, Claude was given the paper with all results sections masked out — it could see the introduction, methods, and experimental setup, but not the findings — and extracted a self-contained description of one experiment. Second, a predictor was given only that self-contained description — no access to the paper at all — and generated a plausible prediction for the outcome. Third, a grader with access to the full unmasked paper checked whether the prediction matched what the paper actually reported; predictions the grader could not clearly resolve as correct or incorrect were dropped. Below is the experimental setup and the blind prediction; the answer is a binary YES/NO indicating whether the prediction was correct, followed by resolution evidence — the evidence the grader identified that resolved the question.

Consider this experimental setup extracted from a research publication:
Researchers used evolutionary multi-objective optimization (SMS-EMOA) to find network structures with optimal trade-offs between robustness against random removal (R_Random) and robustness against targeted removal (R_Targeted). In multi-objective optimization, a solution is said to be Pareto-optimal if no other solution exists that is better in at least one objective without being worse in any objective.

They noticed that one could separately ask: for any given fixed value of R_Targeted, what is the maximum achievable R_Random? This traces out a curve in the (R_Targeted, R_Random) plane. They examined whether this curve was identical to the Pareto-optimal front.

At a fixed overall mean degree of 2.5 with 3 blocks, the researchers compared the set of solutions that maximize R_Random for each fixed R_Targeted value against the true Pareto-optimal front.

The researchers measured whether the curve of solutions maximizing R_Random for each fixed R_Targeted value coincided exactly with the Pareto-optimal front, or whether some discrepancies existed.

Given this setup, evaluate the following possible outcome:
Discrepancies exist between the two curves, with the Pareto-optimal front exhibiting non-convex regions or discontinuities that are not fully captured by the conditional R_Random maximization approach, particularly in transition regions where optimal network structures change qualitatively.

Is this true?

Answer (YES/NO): NO